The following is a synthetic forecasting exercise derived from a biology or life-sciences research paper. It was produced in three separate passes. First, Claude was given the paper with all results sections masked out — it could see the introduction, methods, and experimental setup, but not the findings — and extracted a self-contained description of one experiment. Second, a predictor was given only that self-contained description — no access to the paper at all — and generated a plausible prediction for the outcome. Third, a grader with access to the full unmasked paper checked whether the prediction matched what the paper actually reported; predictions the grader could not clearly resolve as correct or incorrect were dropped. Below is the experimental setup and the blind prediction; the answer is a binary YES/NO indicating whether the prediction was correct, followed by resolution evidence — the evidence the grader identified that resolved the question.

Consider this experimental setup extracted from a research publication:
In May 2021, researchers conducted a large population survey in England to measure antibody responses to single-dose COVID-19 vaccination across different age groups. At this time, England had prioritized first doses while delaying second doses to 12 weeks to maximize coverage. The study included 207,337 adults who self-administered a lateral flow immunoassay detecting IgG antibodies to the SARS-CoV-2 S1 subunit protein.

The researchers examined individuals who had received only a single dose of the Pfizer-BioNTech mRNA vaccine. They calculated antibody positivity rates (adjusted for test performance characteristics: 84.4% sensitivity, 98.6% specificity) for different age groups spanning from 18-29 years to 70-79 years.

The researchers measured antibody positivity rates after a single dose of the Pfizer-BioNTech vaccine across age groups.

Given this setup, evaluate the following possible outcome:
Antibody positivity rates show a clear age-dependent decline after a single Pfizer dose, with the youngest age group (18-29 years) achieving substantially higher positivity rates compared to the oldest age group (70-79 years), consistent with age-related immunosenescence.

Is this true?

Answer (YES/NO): YES